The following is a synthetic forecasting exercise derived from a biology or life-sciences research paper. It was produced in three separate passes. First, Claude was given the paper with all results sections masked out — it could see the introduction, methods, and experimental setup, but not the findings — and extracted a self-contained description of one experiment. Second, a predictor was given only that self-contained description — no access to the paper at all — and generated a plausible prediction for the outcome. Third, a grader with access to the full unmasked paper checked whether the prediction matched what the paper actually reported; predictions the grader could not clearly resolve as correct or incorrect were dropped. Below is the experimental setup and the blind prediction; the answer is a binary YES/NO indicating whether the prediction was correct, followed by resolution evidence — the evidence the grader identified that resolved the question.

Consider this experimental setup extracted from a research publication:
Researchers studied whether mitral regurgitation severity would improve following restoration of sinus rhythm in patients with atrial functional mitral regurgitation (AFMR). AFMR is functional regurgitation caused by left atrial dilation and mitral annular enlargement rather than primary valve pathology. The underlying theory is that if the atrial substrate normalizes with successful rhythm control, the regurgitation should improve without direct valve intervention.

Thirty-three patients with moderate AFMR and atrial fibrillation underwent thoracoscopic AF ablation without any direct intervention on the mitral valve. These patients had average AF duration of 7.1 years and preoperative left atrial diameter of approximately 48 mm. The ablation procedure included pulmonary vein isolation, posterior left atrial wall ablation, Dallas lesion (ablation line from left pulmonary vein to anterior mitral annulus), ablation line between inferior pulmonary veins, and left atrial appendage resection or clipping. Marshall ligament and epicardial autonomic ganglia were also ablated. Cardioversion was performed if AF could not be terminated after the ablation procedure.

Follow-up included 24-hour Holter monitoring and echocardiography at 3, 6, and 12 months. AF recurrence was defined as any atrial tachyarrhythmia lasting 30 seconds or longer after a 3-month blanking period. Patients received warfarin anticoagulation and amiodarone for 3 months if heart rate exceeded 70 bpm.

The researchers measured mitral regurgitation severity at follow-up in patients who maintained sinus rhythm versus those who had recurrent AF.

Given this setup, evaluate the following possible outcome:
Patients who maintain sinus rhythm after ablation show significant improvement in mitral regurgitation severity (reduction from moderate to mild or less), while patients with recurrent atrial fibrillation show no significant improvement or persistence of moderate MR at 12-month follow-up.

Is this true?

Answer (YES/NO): YES